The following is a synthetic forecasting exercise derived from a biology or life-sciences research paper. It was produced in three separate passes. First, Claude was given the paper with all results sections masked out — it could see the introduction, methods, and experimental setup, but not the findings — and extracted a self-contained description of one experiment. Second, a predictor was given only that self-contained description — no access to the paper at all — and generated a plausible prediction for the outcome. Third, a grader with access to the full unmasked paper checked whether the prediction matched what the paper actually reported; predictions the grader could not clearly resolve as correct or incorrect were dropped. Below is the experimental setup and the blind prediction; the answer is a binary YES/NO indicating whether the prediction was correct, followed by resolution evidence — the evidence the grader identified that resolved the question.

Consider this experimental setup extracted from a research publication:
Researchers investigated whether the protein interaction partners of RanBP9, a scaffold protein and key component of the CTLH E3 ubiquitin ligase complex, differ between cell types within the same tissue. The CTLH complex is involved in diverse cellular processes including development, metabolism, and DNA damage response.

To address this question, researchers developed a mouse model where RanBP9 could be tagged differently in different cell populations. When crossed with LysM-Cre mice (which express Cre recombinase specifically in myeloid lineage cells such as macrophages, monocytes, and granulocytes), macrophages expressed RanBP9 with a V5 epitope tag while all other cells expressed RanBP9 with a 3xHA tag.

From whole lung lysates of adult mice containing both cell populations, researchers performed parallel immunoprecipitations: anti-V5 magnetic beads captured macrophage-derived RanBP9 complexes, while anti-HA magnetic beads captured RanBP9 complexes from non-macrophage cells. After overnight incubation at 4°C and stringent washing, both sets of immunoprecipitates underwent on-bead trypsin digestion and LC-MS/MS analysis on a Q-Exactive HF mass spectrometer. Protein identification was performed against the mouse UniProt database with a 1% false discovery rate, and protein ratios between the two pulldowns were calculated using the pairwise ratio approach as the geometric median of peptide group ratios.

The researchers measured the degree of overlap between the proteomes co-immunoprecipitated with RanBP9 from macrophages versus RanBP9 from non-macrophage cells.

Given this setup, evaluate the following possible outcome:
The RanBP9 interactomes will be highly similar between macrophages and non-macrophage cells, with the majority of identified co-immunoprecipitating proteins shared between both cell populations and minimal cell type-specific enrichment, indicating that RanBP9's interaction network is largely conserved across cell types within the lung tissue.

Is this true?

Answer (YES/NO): NO